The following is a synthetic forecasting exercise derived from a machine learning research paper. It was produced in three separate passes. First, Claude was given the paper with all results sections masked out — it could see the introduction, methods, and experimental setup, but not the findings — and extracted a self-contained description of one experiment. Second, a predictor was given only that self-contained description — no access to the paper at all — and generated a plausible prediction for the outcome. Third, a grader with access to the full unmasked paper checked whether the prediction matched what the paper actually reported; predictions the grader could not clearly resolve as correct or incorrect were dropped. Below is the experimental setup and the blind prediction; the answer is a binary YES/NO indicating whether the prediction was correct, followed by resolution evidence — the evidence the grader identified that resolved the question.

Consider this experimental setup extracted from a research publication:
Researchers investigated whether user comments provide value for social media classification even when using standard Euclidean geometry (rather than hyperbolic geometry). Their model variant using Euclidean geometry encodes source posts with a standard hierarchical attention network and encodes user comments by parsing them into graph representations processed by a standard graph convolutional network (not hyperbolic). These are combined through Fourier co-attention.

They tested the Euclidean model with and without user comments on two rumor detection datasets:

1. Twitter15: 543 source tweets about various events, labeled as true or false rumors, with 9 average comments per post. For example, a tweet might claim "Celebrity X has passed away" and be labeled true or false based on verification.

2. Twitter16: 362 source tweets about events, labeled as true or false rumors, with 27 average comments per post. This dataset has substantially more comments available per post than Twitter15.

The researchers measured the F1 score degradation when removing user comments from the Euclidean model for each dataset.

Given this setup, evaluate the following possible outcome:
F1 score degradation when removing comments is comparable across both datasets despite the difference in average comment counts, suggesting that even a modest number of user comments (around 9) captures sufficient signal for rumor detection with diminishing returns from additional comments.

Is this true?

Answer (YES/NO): YES